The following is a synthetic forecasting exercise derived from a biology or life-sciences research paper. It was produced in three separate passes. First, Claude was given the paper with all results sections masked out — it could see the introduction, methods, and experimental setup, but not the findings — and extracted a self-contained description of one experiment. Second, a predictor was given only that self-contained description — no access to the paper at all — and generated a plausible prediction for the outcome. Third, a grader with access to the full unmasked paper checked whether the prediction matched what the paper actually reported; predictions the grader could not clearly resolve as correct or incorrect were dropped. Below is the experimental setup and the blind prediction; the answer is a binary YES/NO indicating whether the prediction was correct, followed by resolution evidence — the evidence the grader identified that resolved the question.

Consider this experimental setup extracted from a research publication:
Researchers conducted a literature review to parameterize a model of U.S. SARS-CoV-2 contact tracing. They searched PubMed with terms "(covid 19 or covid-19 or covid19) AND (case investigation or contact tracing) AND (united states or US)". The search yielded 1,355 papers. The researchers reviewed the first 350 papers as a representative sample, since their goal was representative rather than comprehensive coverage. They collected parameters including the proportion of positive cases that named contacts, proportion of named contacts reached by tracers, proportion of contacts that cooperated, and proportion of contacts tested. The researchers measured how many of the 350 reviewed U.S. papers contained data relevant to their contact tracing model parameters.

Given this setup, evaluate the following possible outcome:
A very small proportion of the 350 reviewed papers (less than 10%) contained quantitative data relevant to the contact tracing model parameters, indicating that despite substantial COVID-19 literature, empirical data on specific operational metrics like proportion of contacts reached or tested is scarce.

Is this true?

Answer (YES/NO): YES